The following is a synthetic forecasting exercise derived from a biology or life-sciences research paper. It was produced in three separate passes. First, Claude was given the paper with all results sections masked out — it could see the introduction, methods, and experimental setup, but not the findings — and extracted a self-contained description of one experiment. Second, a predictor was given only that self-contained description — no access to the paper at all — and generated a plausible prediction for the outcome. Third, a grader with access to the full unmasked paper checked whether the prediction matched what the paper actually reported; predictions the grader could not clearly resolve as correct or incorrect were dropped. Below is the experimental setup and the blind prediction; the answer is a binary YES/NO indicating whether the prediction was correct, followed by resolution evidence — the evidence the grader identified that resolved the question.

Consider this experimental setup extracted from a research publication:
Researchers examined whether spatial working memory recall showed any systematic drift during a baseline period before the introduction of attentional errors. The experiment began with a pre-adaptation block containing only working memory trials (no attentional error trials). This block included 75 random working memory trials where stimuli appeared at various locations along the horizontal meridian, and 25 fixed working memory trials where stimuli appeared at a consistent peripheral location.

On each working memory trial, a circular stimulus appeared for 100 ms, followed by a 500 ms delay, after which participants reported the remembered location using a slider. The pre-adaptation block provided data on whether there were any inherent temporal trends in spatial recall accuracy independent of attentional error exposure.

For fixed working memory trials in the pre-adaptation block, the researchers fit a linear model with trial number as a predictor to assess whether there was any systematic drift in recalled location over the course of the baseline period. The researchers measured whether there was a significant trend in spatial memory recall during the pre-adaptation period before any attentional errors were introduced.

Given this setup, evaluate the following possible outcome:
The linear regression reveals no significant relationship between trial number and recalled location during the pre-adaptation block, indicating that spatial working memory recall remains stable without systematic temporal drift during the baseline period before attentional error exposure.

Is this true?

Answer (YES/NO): YES